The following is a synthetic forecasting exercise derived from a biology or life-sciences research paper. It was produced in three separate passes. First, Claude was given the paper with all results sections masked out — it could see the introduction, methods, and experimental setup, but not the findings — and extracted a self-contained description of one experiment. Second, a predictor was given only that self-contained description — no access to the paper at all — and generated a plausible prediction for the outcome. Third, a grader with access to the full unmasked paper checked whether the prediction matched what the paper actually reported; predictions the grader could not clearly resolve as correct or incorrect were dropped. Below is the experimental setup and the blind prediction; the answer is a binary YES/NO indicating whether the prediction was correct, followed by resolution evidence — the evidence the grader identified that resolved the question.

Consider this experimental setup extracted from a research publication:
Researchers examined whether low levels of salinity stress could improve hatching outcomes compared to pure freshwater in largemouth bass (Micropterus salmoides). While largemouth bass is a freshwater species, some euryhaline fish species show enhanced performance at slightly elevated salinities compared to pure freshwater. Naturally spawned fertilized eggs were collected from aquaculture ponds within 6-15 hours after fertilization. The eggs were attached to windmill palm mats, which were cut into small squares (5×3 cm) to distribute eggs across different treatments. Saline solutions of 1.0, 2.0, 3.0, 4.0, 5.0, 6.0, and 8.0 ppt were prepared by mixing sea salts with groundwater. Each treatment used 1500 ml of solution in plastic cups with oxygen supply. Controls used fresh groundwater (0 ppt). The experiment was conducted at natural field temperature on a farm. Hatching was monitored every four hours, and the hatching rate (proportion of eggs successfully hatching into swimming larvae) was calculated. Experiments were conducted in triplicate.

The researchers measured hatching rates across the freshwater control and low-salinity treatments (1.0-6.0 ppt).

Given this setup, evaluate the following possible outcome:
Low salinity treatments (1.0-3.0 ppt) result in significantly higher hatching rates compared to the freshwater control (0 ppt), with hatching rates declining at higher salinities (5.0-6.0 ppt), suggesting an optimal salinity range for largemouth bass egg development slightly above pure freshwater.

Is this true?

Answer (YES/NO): NO